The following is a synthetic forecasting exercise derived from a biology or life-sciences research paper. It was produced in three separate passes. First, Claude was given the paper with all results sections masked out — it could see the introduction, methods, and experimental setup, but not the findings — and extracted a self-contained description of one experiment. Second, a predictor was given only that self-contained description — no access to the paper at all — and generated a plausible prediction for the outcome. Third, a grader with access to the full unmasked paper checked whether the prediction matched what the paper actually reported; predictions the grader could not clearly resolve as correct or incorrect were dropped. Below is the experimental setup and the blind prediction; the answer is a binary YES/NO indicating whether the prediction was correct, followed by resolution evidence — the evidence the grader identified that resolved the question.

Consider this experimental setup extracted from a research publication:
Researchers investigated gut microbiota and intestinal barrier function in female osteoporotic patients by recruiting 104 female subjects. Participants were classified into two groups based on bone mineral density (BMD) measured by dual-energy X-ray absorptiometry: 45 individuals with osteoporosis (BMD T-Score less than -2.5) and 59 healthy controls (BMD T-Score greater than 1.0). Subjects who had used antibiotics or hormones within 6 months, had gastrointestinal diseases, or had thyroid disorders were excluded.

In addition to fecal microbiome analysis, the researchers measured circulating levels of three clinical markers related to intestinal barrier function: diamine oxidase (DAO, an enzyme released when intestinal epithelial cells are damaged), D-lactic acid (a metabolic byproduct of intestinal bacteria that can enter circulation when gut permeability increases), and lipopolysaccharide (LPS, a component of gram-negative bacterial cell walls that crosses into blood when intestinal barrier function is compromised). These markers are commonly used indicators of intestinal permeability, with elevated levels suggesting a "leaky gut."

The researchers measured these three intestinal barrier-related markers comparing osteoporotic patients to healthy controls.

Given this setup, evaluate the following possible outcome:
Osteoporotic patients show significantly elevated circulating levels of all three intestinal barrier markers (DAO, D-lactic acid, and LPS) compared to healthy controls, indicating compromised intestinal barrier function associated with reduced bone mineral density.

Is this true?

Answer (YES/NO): NO